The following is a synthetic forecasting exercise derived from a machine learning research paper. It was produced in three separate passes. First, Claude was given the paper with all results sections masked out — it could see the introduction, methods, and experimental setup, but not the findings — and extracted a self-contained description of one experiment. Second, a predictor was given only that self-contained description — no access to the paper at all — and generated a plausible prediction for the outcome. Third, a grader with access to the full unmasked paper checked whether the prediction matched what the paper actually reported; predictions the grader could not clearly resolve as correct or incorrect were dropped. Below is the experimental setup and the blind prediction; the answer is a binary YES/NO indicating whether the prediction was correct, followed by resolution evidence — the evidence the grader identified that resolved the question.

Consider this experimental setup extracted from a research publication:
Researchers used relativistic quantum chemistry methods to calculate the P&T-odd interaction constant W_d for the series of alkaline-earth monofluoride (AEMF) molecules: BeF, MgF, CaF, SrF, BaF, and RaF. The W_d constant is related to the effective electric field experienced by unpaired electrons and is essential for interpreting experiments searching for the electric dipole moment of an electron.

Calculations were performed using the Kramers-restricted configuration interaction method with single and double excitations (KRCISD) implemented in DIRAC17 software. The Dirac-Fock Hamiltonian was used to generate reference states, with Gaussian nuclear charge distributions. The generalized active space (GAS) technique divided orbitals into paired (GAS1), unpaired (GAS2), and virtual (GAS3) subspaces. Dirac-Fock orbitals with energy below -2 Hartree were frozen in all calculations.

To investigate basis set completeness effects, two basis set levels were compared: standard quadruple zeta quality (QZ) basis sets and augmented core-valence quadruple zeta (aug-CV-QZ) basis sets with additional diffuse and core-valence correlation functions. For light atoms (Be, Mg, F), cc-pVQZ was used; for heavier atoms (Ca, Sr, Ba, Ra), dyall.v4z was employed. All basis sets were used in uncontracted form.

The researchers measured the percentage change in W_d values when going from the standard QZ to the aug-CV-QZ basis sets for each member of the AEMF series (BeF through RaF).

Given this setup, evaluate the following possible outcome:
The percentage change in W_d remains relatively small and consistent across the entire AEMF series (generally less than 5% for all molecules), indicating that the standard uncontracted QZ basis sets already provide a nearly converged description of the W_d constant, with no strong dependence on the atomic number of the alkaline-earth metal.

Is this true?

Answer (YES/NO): NO